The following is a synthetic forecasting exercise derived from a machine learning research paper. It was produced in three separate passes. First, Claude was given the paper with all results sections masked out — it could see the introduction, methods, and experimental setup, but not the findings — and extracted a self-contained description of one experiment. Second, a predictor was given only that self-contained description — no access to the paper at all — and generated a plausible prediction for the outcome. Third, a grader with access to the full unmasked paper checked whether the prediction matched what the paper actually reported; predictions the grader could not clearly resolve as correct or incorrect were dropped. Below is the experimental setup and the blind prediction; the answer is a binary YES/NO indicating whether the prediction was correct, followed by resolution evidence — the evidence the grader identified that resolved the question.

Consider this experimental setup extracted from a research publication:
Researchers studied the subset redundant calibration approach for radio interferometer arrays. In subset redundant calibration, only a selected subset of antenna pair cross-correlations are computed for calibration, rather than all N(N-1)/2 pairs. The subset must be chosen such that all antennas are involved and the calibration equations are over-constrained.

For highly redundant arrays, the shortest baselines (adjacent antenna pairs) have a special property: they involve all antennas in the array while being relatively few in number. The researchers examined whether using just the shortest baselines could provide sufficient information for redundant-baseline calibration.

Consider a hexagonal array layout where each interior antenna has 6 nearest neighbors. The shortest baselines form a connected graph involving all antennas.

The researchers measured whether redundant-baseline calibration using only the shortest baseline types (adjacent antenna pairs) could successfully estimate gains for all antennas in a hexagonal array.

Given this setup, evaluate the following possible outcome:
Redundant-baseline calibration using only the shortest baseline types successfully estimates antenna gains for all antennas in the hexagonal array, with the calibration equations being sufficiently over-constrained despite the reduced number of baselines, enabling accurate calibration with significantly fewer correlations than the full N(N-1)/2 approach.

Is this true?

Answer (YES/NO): YES